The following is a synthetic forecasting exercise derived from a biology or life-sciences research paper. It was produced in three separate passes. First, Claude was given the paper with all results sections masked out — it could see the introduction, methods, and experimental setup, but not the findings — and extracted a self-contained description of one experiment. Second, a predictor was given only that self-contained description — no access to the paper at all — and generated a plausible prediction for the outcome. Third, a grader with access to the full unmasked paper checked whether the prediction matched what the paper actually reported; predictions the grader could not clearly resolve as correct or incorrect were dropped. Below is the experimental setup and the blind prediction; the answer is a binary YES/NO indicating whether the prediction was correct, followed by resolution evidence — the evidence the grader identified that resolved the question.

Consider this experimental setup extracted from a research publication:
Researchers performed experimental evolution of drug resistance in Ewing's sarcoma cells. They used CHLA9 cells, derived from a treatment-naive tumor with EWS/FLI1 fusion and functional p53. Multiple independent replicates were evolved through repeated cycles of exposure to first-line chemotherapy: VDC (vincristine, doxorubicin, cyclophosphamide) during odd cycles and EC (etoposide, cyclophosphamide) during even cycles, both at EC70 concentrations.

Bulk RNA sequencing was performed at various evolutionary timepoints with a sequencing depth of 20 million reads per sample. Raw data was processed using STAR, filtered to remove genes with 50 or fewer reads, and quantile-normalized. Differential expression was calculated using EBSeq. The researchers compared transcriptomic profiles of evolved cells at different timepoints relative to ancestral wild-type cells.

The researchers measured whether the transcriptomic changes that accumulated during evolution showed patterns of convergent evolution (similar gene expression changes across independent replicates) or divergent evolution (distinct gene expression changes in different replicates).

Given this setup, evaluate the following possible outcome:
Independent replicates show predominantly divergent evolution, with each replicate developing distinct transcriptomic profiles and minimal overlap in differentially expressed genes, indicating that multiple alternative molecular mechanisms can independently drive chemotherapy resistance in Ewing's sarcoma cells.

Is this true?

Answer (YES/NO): YES